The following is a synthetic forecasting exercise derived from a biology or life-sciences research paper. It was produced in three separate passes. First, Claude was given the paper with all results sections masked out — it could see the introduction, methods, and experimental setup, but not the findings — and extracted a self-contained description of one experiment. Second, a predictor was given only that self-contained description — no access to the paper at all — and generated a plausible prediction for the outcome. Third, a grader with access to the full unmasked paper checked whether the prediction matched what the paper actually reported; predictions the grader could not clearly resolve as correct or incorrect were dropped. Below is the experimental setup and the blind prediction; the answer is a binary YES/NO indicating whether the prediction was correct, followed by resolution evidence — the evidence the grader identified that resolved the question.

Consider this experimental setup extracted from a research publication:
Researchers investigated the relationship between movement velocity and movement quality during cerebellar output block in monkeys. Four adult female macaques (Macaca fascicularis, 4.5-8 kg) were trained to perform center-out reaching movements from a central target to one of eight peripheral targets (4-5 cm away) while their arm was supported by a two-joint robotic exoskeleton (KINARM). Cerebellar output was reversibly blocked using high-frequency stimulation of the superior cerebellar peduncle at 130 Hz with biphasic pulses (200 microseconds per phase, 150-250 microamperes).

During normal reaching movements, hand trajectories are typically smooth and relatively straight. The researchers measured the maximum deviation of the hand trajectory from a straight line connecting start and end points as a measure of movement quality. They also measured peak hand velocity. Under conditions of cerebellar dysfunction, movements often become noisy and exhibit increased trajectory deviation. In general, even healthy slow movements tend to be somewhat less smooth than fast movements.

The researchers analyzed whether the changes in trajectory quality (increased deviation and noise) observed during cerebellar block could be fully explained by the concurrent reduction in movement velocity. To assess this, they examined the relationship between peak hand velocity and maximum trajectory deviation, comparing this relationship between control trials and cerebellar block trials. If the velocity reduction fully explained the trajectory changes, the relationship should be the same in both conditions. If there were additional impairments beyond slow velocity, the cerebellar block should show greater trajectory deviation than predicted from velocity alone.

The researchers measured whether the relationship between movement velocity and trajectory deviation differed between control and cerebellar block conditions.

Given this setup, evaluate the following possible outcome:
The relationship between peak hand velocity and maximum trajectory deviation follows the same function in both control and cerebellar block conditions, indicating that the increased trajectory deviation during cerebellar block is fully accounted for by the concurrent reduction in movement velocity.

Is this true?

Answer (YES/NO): NO